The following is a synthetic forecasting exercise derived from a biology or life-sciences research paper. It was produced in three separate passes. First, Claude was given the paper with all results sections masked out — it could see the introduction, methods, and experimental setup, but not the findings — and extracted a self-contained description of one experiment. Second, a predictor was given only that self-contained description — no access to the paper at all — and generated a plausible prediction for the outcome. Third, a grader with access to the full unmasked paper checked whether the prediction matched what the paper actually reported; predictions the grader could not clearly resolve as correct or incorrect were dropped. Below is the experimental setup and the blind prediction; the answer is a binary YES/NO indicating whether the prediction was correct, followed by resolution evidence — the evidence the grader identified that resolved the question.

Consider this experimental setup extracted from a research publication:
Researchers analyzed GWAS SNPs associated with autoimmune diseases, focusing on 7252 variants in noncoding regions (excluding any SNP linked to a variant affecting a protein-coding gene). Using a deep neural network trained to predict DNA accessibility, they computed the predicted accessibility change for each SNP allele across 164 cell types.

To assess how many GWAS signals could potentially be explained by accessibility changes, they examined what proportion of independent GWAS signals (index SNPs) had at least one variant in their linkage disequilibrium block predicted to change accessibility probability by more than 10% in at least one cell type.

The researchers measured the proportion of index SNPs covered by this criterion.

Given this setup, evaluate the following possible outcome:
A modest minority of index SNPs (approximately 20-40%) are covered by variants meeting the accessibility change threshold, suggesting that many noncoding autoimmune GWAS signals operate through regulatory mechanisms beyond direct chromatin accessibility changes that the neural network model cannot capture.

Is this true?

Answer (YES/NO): YES